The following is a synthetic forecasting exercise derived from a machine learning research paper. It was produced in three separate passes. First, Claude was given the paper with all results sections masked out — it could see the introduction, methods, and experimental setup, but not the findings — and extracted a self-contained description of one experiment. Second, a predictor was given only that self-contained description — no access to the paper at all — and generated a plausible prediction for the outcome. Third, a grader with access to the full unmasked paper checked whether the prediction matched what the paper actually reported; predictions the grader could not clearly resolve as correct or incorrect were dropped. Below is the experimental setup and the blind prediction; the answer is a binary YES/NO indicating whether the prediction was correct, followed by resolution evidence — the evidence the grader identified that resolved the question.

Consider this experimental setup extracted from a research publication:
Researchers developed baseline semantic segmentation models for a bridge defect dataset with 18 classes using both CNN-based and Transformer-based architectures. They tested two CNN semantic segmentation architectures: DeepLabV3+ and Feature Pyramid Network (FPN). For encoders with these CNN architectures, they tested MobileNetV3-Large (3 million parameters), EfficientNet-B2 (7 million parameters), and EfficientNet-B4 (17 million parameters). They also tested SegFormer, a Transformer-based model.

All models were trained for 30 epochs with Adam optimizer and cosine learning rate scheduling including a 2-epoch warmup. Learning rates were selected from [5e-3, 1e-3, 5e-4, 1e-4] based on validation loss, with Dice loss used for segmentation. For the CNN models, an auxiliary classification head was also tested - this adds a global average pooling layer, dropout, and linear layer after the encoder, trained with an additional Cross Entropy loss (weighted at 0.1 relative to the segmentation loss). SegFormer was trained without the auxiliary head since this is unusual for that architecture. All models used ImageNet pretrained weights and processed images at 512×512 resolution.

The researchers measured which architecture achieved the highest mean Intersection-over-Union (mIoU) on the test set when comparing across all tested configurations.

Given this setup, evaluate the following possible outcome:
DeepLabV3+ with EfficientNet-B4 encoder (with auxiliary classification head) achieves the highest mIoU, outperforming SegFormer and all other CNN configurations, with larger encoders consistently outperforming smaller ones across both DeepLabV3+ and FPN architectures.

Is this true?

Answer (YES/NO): NO